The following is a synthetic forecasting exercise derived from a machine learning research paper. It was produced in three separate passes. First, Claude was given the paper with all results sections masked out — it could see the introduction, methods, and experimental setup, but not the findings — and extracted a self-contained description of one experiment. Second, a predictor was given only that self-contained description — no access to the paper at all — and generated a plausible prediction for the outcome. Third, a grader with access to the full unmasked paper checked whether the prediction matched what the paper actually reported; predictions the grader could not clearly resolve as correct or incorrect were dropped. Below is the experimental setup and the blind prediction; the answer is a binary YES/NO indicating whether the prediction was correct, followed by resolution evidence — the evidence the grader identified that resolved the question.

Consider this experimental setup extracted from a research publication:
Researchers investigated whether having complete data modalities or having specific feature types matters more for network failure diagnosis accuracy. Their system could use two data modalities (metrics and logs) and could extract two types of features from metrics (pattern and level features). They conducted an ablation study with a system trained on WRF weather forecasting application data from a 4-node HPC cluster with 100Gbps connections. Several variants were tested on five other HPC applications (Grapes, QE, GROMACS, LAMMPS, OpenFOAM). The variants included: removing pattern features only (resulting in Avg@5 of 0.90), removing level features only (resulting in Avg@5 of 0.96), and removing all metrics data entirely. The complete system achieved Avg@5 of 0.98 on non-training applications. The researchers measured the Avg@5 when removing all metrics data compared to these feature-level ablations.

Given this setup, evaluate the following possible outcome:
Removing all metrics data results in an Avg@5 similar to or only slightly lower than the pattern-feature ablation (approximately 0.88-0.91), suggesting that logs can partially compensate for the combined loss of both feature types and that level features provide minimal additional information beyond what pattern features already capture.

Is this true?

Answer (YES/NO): NO